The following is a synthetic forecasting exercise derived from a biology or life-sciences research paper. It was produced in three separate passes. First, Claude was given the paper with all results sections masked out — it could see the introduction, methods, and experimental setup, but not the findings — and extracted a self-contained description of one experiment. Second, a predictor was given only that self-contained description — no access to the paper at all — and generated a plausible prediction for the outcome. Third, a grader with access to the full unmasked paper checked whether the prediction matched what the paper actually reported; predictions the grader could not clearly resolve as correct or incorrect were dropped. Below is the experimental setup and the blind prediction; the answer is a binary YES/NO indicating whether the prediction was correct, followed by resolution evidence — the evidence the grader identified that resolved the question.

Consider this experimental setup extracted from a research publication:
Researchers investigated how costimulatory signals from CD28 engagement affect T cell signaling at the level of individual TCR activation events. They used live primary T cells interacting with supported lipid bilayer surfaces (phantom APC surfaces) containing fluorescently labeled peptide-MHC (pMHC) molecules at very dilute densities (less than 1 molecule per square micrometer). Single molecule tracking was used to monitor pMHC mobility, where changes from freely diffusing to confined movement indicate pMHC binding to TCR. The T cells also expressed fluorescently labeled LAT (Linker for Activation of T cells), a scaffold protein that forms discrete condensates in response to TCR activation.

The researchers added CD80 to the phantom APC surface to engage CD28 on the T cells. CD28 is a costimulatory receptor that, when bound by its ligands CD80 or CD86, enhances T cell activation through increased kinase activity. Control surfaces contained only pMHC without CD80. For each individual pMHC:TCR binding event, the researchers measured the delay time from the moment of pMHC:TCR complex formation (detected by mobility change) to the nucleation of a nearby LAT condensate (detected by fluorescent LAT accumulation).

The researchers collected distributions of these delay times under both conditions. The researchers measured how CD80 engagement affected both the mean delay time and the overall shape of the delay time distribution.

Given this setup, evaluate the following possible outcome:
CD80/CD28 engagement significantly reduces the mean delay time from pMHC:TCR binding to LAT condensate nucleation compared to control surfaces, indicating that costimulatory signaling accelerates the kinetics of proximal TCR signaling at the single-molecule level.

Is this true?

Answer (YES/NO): YES